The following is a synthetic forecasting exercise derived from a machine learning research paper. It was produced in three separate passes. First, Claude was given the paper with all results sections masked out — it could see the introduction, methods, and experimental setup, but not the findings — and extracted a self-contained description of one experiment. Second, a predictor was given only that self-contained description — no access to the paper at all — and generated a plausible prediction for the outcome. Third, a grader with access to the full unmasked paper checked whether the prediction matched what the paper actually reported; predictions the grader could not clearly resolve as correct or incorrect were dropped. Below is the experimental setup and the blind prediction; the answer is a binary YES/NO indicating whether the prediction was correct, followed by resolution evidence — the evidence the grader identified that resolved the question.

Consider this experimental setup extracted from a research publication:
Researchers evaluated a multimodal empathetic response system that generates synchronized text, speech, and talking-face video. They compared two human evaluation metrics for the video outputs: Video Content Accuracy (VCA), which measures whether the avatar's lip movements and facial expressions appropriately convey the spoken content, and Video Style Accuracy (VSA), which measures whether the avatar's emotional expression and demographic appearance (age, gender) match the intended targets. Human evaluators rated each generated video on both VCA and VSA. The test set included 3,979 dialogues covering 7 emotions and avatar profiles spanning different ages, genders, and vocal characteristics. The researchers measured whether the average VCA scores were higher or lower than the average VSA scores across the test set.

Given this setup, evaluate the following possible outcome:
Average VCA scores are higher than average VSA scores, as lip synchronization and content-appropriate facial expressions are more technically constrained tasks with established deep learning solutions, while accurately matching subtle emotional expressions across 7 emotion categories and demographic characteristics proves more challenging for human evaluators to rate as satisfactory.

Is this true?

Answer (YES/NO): NO